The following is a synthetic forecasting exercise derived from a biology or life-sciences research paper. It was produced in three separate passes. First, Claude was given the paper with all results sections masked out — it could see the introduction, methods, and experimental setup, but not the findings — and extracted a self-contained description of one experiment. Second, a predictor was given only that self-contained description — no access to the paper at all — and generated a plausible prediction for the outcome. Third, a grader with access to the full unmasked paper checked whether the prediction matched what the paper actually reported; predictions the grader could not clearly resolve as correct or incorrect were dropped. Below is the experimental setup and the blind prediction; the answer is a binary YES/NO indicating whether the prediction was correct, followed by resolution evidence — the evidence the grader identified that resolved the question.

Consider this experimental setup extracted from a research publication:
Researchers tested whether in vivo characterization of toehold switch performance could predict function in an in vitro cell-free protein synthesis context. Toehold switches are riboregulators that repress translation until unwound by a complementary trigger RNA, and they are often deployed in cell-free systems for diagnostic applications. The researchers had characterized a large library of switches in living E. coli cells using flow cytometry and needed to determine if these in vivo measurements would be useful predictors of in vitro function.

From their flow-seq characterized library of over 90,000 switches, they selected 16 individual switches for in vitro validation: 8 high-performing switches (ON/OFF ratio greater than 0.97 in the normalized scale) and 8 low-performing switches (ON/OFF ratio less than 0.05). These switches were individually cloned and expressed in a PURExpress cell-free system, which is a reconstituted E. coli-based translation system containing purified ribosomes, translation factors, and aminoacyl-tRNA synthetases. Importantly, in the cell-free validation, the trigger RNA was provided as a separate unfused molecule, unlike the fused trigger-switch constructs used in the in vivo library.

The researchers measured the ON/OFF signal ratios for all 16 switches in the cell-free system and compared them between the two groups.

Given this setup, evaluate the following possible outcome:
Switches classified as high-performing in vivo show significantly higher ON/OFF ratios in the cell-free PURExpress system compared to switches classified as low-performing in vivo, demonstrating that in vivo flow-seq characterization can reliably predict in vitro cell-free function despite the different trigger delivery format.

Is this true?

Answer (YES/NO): YES